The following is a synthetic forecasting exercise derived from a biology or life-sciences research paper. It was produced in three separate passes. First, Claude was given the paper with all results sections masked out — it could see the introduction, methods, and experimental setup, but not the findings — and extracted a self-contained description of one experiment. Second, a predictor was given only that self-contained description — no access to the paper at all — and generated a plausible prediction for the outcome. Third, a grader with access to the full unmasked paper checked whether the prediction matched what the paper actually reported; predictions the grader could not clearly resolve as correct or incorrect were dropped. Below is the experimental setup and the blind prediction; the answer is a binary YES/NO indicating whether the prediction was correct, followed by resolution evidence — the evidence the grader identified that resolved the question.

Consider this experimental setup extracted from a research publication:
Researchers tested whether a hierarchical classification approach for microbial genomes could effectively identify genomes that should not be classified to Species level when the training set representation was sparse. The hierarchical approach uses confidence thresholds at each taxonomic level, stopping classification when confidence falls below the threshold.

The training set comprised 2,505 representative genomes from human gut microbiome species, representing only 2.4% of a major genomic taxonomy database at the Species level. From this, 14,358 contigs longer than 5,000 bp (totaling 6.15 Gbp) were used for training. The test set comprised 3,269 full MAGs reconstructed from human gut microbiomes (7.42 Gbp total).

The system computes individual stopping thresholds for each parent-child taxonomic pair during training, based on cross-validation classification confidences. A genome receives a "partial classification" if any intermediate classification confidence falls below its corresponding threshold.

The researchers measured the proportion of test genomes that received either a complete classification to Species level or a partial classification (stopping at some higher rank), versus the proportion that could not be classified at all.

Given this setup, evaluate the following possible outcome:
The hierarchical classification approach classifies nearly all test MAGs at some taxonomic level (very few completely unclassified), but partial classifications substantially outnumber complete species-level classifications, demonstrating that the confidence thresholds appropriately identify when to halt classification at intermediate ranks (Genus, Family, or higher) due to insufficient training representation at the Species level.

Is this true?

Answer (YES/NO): NO